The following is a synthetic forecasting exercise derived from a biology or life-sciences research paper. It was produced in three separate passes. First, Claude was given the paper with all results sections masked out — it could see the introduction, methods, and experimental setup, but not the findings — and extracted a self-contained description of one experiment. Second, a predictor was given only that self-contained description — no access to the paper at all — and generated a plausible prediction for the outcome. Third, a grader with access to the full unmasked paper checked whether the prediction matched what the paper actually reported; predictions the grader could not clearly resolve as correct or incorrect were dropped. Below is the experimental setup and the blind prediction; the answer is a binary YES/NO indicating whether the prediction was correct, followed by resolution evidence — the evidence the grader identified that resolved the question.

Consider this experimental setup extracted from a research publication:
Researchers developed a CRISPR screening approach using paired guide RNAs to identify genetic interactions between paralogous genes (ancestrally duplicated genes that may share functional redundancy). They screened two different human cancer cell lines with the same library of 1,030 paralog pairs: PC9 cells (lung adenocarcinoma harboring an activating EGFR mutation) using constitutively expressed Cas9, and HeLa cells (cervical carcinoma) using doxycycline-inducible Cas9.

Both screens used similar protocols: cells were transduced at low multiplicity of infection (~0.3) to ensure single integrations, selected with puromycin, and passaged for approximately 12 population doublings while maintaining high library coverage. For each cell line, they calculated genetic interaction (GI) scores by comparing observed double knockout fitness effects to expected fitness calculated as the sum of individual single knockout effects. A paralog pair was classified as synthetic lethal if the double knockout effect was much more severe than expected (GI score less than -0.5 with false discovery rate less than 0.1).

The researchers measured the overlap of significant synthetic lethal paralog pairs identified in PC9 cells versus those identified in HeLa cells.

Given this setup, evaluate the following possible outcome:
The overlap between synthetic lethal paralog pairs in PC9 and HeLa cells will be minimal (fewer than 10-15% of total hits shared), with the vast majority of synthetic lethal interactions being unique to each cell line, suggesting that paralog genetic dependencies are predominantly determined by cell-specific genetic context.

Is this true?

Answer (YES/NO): NO